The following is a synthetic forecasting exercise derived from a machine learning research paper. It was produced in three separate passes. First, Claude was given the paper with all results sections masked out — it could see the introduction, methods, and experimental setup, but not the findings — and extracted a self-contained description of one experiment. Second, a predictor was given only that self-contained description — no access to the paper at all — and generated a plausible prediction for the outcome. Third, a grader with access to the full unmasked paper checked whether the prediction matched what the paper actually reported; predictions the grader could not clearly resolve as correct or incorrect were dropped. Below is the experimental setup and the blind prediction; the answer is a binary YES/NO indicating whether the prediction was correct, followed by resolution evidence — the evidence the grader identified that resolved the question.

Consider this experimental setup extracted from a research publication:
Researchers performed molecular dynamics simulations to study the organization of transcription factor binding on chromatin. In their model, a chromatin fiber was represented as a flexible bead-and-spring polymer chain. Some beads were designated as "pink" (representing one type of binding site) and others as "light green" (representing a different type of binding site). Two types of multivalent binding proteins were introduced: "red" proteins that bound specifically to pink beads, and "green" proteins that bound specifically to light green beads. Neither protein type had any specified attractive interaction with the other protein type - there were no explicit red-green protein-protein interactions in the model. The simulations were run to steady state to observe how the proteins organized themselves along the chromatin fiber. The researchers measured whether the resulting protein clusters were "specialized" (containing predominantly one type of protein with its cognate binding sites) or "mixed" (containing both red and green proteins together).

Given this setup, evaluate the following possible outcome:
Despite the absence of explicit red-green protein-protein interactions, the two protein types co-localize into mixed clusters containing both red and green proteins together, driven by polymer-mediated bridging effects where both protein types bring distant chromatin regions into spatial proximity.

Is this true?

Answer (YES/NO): NO